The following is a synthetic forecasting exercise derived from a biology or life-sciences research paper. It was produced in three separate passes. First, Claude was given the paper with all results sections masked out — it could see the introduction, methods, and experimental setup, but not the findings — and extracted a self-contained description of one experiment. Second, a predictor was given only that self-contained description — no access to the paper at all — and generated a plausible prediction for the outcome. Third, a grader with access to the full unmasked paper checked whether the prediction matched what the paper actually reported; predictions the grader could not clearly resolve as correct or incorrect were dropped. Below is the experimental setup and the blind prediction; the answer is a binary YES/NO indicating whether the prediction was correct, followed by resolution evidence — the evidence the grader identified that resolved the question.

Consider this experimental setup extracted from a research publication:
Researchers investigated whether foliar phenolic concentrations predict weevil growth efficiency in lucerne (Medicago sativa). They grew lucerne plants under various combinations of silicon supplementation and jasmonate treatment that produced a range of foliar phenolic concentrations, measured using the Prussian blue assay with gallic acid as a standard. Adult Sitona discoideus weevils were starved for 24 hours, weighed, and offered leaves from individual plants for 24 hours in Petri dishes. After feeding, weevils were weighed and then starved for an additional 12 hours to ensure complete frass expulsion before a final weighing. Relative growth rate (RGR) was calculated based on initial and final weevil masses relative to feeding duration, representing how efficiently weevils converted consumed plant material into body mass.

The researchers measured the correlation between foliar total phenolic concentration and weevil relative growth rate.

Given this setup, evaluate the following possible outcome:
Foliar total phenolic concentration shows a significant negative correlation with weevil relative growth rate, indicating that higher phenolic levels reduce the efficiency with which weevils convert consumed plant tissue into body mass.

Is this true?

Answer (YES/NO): NO